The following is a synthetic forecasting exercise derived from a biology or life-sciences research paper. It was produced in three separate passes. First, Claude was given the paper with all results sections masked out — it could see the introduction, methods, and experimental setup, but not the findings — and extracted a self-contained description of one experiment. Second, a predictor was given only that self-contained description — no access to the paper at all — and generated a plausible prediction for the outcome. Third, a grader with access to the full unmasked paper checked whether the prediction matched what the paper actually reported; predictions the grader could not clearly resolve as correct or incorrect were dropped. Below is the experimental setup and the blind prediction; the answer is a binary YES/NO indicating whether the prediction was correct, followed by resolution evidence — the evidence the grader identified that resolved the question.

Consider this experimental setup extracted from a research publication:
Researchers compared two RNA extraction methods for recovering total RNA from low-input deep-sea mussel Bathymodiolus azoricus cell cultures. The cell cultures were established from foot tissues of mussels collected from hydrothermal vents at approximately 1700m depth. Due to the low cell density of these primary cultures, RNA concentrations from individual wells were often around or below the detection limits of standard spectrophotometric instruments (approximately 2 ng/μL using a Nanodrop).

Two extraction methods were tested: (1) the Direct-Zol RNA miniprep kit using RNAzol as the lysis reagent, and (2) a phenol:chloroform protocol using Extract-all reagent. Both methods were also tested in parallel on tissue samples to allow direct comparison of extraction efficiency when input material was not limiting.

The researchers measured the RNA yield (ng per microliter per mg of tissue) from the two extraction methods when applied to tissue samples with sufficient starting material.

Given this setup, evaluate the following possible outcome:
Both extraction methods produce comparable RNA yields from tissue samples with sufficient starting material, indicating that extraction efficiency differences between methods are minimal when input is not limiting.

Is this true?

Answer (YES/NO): NO